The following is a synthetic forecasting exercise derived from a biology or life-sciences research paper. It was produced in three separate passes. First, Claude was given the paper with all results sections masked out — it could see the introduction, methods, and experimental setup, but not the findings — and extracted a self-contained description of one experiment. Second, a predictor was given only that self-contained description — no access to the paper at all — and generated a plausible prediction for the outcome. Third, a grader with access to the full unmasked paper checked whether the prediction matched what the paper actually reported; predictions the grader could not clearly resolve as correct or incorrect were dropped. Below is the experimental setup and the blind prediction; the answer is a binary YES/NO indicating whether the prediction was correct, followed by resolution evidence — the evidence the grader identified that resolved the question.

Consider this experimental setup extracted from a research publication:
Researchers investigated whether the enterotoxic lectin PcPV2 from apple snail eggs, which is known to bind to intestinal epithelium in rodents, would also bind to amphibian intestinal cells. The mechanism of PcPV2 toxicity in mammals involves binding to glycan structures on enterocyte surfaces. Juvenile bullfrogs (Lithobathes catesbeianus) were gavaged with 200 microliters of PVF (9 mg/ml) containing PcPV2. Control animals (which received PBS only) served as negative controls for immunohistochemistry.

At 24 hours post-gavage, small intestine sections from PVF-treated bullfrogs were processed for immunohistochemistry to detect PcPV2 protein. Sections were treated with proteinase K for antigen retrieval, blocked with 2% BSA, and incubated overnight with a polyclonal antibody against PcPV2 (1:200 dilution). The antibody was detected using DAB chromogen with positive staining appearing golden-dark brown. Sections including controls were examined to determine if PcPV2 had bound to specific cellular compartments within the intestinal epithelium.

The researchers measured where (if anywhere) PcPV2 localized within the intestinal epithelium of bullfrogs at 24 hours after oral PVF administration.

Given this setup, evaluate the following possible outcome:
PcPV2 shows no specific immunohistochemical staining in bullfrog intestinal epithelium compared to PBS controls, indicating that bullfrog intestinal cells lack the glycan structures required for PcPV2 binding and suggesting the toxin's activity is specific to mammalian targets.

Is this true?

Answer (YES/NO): NO